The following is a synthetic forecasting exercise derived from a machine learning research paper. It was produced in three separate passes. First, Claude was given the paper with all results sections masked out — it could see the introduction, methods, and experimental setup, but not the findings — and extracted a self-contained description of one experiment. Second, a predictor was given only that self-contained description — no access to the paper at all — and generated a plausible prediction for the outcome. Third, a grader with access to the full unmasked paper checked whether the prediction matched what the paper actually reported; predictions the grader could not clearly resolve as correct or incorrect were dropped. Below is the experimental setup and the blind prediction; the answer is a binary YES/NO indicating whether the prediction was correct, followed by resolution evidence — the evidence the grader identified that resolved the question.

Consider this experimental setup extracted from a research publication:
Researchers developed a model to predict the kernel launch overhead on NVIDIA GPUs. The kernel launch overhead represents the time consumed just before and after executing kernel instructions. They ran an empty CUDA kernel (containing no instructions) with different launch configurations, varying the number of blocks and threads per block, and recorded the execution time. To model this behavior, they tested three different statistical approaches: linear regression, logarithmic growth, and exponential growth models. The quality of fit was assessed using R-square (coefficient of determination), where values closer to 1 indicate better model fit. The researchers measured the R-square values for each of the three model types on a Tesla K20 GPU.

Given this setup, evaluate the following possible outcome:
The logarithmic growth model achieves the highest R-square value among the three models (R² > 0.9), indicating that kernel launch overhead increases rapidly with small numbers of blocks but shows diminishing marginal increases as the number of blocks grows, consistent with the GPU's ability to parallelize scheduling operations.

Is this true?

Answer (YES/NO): NO